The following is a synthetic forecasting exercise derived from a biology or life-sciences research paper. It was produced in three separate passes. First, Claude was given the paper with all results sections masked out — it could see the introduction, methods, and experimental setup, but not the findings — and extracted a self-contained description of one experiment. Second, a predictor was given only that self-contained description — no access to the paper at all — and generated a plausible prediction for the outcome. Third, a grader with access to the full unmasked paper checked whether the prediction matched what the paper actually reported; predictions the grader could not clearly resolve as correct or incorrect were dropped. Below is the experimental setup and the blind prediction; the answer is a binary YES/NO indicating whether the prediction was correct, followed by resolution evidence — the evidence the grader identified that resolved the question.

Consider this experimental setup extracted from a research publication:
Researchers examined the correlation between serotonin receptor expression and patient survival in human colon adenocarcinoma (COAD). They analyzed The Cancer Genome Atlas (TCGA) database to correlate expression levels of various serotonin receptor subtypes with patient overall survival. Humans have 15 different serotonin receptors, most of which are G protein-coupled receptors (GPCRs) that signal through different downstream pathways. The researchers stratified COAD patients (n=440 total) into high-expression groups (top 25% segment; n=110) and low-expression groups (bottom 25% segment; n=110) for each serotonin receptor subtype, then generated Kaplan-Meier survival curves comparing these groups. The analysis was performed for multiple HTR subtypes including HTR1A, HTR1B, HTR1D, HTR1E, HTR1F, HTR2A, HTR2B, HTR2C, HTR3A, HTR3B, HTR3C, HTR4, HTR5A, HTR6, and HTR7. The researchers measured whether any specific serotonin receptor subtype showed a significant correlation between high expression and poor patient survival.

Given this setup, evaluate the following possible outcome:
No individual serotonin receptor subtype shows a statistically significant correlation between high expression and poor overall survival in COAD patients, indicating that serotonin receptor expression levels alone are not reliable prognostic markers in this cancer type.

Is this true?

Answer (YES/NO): NO